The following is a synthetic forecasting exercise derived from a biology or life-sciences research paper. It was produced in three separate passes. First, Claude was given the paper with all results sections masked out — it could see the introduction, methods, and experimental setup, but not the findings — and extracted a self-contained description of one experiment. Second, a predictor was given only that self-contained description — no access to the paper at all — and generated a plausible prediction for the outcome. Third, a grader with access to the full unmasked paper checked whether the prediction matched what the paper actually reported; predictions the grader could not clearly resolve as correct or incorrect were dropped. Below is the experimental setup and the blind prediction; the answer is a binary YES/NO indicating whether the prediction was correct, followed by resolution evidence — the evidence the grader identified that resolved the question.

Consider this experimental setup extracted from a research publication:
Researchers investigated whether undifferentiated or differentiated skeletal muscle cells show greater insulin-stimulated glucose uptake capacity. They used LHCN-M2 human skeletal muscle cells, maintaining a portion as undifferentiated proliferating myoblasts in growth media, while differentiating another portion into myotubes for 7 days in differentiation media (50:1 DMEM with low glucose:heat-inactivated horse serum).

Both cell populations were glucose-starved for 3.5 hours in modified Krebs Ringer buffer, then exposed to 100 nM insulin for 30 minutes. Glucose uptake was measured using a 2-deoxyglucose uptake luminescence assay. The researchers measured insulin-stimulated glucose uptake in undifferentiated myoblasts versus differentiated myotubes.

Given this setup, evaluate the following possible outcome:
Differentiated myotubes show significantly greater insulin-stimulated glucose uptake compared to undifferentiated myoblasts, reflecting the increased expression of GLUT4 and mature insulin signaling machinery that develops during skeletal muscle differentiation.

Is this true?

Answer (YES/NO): YES